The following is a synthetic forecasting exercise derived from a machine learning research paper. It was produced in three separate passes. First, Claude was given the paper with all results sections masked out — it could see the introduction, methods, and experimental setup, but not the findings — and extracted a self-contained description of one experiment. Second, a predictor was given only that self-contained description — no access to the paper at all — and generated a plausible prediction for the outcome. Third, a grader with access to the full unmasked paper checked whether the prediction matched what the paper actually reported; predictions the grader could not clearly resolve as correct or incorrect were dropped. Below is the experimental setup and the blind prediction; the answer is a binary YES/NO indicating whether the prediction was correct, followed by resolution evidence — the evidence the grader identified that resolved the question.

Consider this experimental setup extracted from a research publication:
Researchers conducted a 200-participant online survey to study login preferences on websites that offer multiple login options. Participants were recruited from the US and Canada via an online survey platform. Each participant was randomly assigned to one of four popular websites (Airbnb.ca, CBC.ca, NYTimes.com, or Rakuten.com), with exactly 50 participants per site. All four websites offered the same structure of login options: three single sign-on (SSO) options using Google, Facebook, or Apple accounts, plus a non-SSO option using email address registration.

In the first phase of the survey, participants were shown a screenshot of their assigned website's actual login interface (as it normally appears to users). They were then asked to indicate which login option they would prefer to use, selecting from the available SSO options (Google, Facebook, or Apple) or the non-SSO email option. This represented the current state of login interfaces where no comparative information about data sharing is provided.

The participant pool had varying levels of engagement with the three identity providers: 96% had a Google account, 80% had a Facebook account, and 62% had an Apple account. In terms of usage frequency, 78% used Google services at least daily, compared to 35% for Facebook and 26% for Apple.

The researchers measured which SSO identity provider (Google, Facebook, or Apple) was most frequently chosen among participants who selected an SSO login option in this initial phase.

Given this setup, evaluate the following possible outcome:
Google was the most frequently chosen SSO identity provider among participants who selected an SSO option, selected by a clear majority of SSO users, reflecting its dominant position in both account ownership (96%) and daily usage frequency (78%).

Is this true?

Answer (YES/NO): YES